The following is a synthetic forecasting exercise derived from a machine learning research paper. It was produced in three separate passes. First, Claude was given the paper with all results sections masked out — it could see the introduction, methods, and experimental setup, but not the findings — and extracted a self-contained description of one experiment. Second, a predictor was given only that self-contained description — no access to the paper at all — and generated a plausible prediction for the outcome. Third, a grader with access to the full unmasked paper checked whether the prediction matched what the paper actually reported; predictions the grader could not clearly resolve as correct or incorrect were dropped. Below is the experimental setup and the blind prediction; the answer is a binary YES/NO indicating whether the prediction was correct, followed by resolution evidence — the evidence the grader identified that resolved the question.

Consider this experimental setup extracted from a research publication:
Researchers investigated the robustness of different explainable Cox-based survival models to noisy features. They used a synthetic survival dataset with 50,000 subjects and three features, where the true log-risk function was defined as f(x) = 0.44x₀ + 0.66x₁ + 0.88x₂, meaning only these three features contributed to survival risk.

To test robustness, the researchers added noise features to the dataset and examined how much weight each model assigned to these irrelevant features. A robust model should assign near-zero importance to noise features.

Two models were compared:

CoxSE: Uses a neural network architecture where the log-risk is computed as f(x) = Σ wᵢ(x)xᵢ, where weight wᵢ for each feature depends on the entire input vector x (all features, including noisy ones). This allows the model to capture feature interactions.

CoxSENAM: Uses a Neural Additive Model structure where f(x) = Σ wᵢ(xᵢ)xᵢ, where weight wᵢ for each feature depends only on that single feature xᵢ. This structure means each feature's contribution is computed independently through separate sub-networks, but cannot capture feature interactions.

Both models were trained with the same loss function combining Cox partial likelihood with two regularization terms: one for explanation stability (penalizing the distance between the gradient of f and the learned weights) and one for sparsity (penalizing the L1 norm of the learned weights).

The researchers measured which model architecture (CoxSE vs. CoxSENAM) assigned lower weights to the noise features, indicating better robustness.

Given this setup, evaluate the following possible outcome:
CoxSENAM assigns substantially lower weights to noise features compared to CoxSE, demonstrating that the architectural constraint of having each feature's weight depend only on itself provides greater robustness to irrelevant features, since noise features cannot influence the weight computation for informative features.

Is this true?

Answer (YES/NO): NO